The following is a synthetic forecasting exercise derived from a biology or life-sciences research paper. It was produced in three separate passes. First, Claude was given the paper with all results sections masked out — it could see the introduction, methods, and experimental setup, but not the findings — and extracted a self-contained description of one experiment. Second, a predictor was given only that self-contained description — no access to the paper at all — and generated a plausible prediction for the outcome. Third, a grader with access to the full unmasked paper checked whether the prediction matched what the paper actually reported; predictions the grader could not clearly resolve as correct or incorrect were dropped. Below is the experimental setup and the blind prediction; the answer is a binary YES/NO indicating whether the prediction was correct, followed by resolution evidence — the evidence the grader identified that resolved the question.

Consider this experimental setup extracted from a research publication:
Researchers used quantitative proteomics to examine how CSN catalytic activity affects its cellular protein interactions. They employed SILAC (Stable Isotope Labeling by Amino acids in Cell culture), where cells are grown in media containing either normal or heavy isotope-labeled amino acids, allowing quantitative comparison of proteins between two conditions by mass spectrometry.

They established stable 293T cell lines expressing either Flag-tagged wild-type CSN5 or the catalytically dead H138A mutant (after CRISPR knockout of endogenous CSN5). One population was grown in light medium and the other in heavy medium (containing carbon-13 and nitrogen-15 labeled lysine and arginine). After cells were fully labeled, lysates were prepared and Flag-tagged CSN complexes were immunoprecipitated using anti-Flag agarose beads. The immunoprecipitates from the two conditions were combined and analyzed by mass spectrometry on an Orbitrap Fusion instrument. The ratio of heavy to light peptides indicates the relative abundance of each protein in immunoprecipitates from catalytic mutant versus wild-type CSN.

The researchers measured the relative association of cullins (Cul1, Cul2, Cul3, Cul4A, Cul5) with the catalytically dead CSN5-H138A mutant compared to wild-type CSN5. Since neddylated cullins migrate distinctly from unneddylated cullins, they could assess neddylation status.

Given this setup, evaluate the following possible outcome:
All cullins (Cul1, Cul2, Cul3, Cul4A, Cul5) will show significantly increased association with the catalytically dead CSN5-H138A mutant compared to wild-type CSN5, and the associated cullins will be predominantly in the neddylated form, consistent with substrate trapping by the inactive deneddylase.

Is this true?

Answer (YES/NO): YES